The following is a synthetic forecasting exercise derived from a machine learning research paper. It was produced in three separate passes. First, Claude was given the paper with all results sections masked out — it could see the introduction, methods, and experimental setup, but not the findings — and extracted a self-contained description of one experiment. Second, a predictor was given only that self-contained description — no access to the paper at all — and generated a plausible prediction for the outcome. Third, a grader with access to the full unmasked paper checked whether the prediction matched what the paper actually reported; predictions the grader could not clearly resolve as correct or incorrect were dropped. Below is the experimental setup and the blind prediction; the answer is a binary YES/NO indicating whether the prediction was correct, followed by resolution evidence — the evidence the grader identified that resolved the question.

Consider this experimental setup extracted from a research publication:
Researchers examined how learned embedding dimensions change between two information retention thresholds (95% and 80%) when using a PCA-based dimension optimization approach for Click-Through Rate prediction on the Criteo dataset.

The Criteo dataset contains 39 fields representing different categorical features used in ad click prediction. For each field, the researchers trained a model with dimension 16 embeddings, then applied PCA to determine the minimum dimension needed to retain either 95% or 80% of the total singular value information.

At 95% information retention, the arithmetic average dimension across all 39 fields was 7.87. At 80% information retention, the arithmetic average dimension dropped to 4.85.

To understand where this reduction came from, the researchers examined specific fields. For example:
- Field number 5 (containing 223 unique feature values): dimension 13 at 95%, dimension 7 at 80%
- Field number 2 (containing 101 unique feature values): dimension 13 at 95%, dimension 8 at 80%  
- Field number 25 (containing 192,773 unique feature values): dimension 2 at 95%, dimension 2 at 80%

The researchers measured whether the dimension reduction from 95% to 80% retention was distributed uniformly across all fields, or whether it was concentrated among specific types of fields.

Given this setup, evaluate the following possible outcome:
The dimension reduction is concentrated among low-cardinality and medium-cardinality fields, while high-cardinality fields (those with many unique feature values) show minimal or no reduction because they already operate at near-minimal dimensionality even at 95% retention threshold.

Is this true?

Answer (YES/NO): NO